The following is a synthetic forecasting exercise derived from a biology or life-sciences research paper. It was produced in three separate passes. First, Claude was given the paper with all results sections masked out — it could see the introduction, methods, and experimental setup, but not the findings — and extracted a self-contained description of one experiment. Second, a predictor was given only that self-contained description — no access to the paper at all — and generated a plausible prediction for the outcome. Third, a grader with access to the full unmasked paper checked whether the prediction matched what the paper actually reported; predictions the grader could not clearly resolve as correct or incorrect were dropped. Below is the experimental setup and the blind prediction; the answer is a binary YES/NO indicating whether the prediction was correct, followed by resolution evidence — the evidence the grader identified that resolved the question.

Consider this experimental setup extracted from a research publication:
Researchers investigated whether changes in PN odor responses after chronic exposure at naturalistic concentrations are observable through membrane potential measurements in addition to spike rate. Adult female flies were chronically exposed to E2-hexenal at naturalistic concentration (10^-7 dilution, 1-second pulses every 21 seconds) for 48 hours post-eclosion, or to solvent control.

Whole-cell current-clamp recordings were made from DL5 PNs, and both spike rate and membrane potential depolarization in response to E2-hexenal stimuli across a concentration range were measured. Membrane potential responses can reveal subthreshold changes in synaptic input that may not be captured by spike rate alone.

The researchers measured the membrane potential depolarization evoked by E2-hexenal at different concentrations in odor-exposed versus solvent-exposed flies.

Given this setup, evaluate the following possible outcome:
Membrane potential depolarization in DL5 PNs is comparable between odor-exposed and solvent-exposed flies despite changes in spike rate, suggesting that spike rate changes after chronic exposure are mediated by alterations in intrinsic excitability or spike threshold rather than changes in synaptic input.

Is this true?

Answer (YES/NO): NO